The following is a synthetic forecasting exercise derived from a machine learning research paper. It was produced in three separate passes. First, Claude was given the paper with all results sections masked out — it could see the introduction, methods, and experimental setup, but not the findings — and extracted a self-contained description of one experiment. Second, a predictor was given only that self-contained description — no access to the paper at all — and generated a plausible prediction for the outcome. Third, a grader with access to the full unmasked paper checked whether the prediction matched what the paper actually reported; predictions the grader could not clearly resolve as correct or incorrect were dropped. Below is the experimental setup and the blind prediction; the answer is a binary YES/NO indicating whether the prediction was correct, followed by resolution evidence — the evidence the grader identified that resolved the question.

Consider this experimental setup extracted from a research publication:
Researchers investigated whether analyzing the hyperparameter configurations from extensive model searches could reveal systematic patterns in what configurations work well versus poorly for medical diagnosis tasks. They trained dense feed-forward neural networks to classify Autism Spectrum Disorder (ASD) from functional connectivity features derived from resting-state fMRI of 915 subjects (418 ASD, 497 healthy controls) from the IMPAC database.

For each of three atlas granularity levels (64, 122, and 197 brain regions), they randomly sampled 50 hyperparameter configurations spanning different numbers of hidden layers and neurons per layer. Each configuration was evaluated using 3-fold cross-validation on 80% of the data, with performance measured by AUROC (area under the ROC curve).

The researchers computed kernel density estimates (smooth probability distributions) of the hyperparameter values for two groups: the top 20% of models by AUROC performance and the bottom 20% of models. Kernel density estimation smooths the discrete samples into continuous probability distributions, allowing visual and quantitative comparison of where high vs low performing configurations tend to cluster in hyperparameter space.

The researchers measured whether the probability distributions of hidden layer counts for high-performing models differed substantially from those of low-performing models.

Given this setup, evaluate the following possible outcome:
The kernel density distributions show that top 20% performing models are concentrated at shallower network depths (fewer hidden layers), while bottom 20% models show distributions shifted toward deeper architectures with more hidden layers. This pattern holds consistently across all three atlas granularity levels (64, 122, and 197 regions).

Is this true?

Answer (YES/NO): NO